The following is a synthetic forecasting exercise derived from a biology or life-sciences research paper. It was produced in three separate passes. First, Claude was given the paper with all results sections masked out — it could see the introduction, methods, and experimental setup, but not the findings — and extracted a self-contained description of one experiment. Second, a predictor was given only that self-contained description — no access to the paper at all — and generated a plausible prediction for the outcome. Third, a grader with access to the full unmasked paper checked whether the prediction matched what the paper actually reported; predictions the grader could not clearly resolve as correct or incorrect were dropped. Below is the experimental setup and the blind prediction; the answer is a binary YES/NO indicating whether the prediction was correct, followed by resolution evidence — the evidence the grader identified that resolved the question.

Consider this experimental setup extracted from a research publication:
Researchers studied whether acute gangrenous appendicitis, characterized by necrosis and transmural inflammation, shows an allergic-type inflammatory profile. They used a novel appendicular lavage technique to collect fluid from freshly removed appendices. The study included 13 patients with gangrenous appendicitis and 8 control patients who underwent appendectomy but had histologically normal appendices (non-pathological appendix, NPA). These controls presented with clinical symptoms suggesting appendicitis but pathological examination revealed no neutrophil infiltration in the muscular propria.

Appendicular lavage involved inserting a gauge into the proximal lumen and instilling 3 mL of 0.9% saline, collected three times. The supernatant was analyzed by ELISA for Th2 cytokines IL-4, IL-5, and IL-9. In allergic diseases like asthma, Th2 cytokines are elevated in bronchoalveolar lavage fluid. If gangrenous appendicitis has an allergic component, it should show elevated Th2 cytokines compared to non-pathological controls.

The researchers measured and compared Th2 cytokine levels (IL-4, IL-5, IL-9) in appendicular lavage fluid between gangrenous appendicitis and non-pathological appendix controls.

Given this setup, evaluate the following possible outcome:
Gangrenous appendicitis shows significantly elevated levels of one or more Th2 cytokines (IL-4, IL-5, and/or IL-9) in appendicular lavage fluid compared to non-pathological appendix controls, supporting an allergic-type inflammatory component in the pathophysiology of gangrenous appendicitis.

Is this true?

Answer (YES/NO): NO